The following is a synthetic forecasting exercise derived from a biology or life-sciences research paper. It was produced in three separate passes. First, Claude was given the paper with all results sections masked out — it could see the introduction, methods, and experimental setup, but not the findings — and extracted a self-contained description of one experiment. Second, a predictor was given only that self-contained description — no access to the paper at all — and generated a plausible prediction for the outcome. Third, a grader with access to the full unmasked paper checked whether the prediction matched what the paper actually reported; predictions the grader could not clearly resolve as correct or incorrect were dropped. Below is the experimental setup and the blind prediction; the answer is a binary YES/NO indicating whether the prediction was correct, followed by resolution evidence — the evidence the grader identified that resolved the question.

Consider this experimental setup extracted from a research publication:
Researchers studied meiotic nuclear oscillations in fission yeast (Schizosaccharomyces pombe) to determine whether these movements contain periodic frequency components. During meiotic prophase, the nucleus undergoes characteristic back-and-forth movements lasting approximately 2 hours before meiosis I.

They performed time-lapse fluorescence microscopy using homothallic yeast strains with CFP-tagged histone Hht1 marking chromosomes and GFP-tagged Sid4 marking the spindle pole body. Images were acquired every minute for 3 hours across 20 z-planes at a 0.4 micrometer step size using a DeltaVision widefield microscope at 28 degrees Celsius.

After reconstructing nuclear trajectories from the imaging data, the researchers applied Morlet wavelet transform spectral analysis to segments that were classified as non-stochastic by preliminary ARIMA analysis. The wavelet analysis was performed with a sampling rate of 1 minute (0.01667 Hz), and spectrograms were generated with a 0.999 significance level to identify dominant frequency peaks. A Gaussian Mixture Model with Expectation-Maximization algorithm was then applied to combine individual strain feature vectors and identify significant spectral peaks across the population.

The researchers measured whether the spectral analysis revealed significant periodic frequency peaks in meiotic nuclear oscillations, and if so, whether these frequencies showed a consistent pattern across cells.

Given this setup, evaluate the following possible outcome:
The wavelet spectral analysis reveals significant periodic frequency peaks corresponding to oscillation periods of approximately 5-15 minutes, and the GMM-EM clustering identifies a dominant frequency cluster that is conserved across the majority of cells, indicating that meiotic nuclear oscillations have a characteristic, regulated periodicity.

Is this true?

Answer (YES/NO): YES